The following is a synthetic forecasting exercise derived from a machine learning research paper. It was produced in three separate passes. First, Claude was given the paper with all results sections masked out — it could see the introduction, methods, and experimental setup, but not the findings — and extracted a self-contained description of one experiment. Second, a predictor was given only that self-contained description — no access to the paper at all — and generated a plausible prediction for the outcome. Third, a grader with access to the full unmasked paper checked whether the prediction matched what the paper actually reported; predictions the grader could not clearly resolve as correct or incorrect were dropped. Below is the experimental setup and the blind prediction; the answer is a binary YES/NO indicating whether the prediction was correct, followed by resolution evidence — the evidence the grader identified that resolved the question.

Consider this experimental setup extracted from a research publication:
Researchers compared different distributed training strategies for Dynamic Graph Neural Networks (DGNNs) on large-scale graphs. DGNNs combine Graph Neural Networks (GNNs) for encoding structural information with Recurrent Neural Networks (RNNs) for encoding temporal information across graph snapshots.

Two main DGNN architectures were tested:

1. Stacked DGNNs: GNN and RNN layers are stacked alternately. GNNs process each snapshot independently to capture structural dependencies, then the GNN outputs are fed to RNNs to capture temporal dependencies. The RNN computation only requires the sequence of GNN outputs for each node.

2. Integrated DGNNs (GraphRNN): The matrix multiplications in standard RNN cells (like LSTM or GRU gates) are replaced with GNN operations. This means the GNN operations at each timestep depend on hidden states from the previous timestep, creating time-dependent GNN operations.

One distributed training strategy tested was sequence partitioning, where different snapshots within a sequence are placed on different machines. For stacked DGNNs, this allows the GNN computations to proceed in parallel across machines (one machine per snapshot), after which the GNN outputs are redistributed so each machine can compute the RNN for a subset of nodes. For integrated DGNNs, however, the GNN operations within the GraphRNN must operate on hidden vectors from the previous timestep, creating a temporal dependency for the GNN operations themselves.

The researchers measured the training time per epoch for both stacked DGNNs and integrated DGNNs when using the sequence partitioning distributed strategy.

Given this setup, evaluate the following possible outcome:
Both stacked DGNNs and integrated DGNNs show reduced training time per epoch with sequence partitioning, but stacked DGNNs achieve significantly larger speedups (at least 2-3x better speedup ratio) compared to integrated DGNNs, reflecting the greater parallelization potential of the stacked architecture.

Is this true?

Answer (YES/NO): NO